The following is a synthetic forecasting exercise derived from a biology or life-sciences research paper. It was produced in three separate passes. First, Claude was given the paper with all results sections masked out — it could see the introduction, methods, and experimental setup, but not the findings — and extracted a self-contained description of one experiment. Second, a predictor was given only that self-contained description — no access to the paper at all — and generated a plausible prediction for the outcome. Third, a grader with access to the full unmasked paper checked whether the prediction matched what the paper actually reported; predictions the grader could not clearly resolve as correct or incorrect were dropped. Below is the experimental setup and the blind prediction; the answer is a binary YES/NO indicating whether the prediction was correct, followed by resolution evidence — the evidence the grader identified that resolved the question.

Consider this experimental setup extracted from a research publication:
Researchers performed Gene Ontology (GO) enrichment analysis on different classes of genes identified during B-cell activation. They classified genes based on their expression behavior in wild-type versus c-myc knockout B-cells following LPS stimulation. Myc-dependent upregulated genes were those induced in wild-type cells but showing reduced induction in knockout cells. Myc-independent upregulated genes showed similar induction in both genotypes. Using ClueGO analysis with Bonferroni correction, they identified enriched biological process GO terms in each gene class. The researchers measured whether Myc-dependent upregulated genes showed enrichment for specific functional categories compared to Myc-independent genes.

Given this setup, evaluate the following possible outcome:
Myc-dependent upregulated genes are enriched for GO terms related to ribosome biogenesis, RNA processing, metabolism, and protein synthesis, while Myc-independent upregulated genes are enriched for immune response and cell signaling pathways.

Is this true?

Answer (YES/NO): NO